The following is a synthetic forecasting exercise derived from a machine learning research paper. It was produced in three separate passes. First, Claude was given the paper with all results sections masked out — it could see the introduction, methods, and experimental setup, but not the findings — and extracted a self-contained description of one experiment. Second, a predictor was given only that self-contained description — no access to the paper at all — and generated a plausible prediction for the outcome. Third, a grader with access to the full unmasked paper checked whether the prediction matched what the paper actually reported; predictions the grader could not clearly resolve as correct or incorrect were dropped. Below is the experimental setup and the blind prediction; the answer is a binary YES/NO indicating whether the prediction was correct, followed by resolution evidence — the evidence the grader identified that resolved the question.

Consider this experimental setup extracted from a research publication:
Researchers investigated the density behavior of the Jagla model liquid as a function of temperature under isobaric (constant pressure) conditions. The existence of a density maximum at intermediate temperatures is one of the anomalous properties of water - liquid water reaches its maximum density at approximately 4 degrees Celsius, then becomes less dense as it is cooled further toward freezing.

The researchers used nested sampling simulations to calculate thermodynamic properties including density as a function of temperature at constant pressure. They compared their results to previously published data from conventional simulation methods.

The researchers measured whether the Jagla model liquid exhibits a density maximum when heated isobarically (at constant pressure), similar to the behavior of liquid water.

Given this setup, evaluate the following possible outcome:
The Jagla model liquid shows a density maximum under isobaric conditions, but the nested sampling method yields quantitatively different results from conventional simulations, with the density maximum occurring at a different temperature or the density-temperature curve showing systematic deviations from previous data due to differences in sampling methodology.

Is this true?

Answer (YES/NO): NO